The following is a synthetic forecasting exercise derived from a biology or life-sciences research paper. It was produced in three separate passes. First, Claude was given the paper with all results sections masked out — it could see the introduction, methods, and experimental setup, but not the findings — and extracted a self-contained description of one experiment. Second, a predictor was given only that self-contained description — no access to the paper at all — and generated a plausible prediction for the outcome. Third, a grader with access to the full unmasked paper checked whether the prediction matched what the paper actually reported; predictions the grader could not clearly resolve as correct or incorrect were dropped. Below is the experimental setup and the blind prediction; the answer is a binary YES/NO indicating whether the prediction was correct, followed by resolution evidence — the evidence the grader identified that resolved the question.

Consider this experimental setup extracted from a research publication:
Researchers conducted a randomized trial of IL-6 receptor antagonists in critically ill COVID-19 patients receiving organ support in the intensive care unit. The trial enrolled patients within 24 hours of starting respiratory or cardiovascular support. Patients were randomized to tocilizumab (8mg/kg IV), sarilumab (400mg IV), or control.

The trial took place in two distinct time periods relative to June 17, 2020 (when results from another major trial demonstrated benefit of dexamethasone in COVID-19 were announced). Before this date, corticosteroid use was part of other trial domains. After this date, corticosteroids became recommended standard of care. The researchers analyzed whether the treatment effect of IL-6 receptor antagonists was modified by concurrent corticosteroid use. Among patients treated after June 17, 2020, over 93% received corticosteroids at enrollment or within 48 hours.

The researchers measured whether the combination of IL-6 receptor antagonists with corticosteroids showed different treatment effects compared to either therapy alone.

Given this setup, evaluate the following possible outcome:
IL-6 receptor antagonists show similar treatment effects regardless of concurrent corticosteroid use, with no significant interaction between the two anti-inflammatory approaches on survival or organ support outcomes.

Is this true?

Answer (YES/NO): NO